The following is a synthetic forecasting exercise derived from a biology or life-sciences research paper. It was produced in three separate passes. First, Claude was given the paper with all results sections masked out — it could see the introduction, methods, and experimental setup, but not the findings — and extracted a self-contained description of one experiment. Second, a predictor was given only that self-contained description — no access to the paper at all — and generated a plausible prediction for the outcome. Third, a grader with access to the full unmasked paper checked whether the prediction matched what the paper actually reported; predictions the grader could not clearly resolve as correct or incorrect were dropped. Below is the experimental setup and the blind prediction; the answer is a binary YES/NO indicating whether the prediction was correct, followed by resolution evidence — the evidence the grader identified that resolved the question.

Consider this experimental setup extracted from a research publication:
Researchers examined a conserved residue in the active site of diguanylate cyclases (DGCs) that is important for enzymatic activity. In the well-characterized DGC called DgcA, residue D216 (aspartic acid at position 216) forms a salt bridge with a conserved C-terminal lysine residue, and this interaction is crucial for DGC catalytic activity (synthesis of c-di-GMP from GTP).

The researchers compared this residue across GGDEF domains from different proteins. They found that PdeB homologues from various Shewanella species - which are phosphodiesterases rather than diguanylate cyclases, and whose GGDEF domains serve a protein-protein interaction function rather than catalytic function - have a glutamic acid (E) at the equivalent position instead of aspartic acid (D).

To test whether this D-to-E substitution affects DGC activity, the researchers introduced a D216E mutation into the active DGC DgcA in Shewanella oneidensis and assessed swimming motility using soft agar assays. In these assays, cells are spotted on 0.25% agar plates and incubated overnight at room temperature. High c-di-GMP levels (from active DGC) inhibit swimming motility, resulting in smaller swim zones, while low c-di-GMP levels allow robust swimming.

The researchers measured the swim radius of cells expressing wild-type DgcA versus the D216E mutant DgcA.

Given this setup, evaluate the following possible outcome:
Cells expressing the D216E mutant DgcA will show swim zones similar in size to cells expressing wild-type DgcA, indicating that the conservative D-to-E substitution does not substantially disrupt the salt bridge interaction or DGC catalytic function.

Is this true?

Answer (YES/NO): NO